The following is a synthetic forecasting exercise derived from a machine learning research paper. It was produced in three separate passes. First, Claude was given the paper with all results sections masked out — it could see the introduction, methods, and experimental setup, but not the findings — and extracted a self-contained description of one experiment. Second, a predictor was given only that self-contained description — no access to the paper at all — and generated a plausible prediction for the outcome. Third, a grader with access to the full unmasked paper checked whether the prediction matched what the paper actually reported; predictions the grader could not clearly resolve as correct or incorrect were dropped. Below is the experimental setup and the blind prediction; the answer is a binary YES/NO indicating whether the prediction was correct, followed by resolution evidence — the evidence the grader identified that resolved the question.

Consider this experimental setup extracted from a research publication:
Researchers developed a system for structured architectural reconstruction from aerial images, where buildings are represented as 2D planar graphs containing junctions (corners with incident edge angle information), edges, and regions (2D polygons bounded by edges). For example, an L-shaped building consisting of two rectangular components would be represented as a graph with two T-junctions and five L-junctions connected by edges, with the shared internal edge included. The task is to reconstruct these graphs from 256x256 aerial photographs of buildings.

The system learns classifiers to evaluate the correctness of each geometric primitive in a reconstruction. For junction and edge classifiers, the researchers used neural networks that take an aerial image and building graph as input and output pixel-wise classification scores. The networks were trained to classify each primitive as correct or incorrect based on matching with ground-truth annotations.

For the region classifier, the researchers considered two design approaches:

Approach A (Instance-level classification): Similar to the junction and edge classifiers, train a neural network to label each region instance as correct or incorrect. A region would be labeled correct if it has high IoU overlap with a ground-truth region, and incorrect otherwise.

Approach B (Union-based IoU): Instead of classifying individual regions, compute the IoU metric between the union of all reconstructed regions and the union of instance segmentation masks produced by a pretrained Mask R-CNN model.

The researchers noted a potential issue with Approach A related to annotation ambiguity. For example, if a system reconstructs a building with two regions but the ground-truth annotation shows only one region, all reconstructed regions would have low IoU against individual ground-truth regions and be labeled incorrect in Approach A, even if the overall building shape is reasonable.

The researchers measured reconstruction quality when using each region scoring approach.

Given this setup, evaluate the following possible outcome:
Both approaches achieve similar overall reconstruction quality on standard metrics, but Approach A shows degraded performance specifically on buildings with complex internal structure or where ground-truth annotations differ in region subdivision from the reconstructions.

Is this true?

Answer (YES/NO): NO